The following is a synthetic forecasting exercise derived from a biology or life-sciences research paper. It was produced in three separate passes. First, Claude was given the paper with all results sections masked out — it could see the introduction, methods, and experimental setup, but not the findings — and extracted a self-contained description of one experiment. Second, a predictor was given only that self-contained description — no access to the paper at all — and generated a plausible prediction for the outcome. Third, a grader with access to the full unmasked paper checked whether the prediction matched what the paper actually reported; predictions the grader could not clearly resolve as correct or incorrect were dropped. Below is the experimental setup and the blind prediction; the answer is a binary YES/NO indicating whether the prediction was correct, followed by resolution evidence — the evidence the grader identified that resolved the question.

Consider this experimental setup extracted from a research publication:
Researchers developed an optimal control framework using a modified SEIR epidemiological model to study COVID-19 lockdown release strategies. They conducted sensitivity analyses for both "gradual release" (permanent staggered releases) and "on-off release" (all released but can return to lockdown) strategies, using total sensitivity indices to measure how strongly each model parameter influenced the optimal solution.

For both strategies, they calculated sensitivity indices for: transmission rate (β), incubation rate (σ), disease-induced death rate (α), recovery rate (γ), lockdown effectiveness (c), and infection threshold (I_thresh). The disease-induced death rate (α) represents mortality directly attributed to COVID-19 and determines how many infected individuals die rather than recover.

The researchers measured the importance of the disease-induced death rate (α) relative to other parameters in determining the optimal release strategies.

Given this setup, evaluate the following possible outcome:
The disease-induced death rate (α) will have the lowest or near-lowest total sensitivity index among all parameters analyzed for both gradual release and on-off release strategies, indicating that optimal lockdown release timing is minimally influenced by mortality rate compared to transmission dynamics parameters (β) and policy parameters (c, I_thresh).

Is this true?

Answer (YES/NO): YES